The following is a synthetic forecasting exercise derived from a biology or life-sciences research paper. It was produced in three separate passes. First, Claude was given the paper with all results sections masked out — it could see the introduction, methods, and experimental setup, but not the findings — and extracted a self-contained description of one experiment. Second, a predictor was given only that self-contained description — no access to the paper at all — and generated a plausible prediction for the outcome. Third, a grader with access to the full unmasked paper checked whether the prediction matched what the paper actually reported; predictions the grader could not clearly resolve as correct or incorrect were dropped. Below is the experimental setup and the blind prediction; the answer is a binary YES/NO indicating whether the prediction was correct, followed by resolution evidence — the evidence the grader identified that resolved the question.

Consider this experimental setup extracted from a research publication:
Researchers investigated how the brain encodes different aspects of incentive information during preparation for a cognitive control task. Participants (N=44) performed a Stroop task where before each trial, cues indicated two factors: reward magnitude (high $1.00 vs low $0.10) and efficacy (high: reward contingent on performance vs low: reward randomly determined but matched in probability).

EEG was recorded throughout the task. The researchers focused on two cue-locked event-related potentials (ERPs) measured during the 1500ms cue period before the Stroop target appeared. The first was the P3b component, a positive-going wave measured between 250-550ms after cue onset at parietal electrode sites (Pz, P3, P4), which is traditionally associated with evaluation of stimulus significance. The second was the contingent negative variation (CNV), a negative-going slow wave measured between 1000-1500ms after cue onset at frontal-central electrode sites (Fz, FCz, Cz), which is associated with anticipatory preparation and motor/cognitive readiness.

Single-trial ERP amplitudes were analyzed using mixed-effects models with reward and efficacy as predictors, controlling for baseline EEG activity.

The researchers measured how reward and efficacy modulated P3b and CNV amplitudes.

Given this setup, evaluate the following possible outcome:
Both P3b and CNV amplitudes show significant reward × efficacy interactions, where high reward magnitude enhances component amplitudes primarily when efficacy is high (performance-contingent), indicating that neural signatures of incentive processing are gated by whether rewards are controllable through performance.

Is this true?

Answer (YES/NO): NO